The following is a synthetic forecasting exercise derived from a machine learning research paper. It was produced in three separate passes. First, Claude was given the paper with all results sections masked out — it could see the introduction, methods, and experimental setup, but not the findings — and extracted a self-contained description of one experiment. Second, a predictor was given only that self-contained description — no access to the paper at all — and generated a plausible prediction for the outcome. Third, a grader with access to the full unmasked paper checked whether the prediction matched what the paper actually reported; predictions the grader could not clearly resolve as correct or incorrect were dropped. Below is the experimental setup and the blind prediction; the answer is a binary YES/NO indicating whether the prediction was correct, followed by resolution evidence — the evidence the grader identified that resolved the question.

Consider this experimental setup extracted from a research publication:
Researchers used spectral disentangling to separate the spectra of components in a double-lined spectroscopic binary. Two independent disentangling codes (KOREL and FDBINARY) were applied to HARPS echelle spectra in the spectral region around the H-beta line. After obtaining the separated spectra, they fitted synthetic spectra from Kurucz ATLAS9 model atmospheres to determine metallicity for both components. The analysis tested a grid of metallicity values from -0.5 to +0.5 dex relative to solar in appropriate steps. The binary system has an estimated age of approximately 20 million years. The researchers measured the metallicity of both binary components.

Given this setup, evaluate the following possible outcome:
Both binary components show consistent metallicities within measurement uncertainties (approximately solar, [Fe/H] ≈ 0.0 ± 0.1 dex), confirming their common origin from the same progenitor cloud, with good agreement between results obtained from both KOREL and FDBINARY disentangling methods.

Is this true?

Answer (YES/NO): YES